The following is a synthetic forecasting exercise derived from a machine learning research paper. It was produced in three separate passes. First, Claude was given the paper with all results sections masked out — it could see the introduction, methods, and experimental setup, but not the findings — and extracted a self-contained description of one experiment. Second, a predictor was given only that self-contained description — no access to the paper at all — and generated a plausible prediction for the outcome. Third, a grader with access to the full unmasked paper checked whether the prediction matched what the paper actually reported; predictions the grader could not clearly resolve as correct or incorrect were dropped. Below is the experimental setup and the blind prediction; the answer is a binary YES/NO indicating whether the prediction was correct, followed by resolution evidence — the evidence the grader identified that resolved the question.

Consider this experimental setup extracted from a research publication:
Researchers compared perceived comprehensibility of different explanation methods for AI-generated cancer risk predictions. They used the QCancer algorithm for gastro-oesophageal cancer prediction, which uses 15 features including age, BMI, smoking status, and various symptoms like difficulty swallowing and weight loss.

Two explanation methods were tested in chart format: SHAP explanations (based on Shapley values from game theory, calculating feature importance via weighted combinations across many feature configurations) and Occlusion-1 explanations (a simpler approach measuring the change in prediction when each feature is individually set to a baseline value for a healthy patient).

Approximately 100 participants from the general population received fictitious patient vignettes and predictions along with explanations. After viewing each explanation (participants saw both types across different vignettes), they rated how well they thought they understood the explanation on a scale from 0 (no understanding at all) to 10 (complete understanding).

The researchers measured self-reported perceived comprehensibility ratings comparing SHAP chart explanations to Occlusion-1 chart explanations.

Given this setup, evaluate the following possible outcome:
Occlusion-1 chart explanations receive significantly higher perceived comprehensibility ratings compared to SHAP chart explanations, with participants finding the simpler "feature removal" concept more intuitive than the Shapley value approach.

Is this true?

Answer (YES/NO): NO